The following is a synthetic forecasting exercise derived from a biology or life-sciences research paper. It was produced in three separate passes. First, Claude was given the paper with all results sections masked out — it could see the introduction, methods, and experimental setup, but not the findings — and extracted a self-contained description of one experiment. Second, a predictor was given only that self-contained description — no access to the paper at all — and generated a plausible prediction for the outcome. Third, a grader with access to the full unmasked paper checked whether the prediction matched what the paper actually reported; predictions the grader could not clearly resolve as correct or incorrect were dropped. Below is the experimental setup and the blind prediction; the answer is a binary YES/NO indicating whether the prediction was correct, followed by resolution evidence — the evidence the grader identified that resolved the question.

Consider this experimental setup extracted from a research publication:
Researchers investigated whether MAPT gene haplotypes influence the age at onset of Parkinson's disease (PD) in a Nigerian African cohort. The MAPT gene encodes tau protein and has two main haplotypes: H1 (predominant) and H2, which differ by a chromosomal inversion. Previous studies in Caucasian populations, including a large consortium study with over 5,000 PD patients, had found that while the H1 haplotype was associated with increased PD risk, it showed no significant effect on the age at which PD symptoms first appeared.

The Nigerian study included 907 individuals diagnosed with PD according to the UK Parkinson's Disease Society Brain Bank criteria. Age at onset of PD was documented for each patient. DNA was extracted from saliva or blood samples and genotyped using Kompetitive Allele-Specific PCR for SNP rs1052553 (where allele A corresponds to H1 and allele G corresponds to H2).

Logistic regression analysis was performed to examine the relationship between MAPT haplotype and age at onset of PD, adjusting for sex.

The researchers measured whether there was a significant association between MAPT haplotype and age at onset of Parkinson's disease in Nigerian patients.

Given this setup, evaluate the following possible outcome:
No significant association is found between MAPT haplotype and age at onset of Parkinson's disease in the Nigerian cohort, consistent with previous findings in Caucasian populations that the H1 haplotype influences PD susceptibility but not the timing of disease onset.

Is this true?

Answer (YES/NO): YES